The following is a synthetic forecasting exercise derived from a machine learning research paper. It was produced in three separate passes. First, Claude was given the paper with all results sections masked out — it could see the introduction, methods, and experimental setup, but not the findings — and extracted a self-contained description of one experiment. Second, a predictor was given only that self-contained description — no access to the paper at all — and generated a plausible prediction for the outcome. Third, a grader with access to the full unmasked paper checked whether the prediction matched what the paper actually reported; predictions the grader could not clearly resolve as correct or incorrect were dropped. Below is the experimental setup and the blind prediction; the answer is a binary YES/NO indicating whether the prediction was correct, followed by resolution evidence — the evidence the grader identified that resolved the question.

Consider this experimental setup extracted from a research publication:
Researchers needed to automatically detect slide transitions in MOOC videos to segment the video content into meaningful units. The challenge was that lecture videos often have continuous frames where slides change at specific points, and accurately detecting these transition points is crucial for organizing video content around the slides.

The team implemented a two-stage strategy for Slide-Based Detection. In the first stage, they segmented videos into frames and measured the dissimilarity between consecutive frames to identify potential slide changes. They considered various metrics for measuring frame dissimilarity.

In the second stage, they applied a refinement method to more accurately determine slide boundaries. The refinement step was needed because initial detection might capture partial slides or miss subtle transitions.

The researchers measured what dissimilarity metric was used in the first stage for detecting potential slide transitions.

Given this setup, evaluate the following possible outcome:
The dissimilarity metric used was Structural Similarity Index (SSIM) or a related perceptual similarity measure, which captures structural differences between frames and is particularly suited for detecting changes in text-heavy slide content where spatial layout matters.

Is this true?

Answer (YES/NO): NO